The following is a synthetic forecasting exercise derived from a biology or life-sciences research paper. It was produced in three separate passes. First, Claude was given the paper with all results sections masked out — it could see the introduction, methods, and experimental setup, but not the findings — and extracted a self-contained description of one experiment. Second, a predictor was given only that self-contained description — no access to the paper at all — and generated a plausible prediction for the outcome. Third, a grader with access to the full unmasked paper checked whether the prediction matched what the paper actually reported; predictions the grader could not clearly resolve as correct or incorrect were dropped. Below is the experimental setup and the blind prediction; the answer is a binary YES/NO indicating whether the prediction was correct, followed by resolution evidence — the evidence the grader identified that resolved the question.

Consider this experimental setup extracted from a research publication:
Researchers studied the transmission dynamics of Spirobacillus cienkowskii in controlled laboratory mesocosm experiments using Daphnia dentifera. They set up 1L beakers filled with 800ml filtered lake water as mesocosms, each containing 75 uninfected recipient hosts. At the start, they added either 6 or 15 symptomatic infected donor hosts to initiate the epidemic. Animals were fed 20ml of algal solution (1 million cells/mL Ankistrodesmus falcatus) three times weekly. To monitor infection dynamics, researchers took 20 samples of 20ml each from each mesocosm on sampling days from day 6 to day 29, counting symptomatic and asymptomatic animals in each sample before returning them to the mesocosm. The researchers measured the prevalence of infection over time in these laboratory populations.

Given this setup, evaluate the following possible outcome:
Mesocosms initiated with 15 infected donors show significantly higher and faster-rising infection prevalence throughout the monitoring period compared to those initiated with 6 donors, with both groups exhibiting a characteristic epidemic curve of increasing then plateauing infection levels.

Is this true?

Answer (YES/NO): NO